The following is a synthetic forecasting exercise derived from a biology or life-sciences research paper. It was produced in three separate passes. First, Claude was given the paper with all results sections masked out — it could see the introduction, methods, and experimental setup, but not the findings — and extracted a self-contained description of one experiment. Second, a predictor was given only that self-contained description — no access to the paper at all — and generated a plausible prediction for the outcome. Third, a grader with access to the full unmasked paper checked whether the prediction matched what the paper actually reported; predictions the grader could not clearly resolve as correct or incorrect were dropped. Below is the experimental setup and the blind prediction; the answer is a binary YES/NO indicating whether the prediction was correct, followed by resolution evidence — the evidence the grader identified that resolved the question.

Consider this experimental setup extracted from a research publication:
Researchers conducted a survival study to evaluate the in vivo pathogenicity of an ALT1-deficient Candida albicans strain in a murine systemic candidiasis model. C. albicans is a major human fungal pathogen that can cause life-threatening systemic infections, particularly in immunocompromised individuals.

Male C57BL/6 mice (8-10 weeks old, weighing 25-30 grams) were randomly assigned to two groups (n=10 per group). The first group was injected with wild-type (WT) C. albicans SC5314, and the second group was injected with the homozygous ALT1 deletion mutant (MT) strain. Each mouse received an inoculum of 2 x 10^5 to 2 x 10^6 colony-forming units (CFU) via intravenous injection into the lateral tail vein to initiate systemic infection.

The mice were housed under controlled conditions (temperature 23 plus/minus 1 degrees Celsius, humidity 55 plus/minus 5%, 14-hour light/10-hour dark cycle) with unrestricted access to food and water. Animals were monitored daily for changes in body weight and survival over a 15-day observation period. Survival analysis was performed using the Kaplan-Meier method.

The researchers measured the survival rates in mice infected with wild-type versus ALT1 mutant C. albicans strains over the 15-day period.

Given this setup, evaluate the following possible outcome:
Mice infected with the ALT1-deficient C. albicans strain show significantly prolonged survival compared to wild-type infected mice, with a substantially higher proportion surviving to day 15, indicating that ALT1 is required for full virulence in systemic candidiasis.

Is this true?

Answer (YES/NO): YES